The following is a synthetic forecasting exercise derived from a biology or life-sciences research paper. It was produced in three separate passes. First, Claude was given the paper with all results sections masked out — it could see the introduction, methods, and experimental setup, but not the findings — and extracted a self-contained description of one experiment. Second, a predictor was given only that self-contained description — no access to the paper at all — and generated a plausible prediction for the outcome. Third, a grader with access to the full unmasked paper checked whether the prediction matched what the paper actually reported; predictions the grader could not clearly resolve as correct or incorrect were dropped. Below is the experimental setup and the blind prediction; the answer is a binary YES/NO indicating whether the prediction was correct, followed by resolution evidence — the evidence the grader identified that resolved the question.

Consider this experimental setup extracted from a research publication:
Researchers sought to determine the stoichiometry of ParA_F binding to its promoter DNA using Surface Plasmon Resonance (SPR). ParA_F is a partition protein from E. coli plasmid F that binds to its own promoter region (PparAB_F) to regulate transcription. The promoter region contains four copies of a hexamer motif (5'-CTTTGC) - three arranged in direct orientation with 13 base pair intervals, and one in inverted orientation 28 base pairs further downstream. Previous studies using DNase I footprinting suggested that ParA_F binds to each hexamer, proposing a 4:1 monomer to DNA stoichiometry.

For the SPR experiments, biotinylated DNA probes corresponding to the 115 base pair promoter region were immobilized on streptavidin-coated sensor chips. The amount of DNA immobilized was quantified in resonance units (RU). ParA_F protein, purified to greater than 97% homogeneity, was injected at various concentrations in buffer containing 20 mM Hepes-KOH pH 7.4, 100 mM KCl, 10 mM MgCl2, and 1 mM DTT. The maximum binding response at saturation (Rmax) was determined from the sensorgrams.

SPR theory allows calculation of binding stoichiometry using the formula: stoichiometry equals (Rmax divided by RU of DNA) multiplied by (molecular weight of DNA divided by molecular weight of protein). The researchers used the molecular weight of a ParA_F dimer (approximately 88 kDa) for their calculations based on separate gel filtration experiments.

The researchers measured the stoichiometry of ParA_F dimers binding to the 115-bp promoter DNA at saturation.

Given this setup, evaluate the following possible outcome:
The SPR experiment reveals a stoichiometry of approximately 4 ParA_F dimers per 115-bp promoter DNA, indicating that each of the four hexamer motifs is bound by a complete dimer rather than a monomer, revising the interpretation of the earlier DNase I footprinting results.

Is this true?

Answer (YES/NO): NO